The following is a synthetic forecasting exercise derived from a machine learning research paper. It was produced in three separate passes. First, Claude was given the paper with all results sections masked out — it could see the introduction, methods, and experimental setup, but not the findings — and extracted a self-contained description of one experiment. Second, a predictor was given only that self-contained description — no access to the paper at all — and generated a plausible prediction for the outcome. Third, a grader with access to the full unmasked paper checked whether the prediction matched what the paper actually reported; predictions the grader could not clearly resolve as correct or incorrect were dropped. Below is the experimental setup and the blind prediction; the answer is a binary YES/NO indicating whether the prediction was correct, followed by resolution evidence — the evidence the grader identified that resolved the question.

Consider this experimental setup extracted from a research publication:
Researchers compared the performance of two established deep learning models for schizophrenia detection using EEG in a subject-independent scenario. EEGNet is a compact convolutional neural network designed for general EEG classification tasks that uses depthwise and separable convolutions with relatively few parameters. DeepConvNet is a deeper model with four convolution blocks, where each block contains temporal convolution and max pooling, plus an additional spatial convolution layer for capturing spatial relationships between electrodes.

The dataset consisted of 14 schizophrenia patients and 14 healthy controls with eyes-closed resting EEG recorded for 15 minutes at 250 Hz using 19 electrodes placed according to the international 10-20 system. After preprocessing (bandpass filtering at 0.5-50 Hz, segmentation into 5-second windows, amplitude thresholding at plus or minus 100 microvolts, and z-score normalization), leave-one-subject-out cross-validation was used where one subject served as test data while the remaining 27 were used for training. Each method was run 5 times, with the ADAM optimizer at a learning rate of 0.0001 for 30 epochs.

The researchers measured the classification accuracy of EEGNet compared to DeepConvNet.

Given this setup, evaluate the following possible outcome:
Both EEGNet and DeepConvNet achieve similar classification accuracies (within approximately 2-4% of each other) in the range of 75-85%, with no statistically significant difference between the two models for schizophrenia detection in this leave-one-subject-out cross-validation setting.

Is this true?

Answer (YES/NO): NO